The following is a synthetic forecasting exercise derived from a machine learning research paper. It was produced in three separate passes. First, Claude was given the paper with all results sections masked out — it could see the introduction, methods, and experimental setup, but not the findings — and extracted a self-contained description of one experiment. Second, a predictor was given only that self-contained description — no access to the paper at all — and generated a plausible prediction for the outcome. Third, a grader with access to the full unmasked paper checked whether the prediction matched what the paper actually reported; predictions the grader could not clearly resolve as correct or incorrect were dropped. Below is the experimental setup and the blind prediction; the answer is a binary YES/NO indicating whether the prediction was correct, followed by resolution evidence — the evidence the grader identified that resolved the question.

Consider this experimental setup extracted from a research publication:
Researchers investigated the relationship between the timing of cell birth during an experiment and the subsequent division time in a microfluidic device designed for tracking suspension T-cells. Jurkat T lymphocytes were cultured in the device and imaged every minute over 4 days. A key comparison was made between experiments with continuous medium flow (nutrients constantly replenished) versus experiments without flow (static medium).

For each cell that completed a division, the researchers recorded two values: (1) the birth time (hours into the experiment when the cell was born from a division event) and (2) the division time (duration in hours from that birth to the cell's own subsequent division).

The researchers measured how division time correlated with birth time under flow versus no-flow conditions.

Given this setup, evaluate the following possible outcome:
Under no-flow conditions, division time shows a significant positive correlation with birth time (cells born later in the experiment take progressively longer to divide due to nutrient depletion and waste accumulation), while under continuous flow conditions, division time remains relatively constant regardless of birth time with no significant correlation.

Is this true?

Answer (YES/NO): YES